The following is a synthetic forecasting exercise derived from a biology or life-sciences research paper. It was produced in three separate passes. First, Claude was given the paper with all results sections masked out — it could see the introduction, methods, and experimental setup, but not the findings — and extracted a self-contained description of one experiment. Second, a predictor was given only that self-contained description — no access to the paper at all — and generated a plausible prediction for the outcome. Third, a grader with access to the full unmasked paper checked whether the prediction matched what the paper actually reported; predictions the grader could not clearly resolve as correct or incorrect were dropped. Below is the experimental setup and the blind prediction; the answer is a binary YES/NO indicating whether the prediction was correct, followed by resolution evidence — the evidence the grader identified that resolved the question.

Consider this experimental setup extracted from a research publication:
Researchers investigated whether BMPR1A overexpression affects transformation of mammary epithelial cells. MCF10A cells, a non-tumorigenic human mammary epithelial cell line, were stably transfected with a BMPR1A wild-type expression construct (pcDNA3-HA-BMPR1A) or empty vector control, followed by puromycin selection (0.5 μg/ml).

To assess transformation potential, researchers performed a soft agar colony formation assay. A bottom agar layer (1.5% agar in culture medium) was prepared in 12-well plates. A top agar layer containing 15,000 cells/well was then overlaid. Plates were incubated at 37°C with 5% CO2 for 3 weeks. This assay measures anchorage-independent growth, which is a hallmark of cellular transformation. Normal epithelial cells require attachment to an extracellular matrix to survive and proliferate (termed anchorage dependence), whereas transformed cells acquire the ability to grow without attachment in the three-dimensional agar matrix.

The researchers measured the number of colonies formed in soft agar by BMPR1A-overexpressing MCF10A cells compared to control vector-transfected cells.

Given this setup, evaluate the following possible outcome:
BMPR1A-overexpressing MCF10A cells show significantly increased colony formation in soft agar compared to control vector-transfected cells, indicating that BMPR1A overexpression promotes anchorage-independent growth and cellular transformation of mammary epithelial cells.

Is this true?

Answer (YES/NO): YES